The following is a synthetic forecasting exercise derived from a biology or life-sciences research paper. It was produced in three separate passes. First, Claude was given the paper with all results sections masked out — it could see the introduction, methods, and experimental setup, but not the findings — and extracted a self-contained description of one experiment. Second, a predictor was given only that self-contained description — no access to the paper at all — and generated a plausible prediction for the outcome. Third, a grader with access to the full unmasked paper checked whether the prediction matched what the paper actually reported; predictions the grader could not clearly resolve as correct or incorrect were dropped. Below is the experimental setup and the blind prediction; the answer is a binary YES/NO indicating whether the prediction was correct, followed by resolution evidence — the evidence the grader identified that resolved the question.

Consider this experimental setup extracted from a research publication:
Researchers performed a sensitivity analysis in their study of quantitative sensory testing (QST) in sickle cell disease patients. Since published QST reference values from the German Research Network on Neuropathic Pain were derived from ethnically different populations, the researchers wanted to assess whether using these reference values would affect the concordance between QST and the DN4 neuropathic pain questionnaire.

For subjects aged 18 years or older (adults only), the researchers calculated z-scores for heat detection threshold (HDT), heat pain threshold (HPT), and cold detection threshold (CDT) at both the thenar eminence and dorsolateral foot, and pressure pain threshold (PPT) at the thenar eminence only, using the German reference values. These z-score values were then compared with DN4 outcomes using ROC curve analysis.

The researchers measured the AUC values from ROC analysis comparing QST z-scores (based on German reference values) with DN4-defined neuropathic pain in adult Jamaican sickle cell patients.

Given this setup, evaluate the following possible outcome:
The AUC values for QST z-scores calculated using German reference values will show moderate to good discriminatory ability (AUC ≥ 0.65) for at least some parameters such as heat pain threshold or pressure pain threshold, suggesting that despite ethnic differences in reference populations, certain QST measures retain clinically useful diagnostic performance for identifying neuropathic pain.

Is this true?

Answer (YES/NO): NO